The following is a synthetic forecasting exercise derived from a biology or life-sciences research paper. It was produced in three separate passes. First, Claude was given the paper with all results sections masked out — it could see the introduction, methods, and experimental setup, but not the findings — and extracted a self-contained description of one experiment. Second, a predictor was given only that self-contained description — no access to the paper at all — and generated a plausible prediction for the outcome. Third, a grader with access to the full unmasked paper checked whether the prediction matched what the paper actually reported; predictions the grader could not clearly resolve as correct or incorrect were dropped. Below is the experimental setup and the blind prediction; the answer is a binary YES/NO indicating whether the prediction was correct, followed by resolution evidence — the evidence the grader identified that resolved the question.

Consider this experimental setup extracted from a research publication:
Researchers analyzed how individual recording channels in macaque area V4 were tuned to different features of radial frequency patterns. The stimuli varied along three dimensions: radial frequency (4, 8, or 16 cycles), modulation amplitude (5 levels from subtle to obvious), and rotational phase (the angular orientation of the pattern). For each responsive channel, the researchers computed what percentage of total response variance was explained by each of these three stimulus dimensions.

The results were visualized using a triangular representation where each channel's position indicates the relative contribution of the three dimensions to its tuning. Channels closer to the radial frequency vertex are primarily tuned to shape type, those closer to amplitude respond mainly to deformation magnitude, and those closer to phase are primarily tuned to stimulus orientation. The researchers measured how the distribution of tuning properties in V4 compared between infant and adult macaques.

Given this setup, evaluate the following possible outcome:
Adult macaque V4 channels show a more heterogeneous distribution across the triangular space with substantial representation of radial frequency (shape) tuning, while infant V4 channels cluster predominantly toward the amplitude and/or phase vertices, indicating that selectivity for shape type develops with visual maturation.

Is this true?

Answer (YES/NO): NO